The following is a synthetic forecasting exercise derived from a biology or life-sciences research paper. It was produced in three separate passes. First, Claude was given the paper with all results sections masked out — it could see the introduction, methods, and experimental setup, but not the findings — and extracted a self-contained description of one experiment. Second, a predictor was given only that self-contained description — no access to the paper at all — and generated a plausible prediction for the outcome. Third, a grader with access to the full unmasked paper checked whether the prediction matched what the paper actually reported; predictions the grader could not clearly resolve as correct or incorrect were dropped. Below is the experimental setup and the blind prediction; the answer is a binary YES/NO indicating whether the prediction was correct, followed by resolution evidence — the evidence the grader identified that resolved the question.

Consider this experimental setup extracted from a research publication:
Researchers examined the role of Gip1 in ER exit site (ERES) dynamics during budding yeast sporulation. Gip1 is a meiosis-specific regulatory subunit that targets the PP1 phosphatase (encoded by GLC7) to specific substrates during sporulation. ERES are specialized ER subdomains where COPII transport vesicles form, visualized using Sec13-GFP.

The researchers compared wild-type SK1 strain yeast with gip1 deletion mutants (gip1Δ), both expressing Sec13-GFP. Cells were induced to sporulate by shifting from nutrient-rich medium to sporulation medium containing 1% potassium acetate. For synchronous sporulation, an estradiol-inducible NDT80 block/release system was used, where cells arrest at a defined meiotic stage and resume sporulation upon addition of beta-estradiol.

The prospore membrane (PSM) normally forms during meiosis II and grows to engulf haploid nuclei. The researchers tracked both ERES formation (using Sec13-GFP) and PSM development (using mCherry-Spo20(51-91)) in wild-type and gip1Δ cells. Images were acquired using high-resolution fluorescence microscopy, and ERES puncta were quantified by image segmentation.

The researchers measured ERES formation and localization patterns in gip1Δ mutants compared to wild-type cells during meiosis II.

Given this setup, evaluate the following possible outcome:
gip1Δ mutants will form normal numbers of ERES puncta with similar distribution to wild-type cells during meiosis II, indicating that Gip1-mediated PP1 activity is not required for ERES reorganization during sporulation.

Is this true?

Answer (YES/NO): NO